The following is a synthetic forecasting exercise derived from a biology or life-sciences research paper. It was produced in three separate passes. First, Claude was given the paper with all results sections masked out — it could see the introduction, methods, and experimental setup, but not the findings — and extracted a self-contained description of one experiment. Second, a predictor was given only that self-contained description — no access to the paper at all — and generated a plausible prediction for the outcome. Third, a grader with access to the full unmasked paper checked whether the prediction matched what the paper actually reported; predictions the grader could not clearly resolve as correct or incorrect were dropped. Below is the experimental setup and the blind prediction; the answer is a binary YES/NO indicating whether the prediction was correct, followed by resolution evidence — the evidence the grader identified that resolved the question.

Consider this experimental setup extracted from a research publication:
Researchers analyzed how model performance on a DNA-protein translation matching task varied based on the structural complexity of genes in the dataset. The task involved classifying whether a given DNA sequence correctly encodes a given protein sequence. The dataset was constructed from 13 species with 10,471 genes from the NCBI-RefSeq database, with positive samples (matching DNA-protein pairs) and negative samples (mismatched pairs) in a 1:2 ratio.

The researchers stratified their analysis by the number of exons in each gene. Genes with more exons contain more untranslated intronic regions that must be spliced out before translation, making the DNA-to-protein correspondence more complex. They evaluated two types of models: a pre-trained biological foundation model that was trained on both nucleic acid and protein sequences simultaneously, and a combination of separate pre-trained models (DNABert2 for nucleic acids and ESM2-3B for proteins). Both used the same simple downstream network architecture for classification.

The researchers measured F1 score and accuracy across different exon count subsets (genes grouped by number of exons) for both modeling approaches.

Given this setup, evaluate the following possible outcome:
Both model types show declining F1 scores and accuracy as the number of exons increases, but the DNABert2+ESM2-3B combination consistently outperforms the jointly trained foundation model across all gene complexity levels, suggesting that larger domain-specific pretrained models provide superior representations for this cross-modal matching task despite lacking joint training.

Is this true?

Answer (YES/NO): NO